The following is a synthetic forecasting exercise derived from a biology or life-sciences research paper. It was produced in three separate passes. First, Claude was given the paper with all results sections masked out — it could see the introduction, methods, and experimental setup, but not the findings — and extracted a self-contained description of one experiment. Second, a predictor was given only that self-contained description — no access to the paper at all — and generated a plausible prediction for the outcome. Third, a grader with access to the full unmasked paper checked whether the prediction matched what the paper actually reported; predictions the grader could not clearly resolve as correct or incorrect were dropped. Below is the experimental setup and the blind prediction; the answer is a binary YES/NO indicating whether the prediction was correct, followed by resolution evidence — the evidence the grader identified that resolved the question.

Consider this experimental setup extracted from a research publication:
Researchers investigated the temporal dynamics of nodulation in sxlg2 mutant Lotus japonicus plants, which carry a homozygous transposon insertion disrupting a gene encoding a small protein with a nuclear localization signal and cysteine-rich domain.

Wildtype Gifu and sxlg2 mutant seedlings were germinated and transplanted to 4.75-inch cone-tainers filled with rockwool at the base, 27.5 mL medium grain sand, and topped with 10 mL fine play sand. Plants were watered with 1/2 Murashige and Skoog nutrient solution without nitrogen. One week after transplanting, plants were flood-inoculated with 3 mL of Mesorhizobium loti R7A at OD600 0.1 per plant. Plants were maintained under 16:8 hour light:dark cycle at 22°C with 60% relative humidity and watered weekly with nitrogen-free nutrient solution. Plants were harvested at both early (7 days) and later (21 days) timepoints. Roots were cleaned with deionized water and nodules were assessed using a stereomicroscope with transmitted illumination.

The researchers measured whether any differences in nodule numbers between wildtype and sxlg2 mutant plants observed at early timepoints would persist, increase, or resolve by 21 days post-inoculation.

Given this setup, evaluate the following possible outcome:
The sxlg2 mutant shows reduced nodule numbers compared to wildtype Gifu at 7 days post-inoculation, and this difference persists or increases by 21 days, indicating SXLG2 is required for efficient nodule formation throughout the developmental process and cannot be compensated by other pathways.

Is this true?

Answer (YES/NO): NO